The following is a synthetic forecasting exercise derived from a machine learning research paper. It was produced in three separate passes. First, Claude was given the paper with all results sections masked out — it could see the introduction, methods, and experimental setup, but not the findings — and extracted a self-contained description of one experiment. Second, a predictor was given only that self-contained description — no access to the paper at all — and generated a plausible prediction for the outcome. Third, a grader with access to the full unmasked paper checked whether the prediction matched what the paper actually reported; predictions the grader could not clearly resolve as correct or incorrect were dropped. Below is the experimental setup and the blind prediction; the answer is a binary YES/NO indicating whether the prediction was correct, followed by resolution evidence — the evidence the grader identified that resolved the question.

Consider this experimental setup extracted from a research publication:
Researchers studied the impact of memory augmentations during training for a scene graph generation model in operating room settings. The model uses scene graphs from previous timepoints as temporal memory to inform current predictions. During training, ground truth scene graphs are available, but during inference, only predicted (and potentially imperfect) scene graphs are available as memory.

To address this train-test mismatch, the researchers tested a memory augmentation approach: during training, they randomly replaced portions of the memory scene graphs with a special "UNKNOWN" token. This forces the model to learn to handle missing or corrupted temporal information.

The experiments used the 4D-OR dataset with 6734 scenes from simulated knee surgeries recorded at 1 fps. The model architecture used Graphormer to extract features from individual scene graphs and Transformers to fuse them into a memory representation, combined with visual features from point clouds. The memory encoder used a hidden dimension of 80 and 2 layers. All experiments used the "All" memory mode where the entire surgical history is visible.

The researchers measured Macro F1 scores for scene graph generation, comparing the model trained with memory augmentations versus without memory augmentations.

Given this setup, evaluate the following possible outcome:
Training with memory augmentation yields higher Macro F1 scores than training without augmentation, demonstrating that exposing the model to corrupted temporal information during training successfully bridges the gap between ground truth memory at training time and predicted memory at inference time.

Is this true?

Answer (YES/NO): YES